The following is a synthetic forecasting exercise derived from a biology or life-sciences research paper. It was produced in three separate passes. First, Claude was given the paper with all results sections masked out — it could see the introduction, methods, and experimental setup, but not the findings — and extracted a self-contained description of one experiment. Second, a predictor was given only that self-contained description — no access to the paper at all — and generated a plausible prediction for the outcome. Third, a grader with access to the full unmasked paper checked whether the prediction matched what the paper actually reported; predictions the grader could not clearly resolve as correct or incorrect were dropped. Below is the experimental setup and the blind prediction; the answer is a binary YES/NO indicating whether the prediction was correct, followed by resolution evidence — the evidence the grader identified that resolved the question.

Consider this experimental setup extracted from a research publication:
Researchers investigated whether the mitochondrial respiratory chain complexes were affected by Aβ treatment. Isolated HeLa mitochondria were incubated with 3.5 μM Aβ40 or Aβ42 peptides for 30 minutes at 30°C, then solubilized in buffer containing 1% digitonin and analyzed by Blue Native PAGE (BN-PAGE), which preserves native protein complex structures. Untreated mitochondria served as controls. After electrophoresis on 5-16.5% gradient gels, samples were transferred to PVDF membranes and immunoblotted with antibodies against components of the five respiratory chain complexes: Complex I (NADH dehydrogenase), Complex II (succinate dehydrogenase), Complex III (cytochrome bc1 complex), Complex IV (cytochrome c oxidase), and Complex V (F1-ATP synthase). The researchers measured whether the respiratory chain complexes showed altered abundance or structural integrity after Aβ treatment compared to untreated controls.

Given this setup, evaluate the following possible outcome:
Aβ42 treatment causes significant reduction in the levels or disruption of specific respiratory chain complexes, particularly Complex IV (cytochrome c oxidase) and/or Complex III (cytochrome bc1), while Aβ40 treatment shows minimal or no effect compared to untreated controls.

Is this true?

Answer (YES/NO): NO